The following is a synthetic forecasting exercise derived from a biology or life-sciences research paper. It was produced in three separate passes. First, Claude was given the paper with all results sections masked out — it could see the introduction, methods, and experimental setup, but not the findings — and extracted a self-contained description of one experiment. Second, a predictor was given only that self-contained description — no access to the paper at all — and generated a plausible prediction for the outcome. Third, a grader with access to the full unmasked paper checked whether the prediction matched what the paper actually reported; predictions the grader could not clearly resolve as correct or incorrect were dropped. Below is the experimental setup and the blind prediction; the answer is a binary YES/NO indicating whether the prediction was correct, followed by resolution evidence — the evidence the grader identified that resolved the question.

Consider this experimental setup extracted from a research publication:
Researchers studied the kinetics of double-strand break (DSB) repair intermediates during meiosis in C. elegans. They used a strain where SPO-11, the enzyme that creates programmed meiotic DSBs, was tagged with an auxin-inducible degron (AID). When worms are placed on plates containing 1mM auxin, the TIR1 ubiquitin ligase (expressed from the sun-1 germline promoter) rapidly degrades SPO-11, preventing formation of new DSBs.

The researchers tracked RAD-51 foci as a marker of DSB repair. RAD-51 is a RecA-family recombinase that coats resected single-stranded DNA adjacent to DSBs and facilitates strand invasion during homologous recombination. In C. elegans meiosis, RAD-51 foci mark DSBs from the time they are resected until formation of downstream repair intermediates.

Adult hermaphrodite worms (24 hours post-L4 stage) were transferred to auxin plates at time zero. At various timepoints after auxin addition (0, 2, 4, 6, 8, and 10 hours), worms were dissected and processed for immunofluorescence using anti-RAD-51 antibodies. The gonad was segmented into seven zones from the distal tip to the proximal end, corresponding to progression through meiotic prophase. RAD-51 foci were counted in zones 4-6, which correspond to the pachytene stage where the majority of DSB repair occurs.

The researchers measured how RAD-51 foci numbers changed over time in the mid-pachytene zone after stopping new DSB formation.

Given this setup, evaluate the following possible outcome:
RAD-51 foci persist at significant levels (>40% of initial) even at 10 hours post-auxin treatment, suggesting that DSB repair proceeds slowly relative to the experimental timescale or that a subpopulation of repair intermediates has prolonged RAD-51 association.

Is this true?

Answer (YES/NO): NO